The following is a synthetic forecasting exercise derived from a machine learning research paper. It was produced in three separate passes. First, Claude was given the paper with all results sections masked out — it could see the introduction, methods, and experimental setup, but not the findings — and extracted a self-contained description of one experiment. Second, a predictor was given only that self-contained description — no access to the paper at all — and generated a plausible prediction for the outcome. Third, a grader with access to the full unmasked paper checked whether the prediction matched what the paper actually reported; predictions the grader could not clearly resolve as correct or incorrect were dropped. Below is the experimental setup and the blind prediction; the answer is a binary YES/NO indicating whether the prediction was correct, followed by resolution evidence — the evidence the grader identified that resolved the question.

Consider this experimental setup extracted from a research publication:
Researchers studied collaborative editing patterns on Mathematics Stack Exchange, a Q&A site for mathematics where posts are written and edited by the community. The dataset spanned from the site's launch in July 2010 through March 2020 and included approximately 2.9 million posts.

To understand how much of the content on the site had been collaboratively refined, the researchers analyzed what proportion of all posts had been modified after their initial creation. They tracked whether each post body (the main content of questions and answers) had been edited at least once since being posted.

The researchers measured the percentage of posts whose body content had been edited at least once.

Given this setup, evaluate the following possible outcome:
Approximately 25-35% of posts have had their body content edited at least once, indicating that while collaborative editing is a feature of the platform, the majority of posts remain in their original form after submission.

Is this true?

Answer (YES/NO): NO